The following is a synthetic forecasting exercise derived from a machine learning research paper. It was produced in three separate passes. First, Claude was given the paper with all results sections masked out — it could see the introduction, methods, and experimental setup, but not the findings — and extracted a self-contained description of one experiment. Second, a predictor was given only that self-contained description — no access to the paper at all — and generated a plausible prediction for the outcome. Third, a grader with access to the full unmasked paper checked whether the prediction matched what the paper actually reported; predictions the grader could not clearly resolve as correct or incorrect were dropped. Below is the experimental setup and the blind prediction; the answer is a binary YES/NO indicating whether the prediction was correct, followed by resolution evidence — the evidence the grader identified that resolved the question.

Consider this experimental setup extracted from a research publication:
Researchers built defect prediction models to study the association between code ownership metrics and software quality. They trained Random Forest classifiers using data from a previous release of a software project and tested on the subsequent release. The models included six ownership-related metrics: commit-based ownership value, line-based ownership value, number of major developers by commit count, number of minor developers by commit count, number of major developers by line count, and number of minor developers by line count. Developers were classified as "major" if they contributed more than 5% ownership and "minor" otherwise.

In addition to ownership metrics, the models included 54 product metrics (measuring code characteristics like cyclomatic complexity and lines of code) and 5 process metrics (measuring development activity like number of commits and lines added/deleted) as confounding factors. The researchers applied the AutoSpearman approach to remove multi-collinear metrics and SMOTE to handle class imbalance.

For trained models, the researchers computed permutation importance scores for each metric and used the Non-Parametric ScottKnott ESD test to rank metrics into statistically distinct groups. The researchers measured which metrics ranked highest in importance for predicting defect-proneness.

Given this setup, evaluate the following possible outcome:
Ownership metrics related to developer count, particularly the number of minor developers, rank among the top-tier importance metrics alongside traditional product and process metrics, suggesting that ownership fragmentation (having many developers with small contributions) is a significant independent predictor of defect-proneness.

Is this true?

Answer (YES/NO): NO